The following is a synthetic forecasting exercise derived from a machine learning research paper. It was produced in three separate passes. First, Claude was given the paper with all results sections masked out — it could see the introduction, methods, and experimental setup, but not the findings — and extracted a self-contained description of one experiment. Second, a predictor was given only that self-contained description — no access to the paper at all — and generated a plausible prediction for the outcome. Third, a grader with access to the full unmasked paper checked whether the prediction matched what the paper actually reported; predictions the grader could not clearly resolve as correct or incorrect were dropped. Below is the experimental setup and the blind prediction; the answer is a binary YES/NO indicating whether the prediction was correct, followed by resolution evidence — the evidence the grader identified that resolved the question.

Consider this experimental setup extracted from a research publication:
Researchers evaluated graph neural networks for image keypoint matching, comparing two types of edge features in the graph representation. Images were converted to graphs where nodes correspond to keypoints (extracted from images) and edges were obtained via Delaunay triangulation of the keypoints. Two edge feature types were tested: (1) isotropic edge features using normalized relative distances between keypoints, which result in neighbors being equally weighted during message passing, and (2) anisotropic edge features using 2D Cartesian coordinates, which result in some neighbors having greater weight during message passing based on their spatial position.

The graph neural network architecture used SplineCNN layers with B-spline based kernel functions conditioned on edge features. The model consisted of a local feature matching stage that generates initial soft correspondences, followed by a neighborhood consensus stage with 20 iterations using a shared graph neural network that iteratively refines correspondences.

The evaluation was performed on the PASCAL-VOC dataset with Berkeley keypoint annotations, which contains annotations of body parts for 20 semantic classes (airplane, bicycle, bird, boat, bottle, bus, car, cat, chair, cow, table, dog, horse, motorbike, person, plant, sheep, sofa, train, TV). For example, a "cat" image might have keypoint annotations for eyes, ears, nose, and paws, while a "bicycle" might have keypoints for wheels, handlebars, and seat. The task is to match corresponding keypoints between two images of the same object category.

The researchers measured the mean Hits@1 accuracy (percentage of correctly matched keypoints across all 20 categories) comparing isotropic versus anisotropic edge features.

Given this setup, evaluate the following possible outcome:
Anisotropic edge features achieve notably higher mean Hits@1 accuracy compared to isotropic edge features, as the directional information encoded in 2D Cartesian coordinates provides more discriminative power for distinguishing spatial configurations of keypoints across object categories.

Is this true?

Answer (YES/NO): YES